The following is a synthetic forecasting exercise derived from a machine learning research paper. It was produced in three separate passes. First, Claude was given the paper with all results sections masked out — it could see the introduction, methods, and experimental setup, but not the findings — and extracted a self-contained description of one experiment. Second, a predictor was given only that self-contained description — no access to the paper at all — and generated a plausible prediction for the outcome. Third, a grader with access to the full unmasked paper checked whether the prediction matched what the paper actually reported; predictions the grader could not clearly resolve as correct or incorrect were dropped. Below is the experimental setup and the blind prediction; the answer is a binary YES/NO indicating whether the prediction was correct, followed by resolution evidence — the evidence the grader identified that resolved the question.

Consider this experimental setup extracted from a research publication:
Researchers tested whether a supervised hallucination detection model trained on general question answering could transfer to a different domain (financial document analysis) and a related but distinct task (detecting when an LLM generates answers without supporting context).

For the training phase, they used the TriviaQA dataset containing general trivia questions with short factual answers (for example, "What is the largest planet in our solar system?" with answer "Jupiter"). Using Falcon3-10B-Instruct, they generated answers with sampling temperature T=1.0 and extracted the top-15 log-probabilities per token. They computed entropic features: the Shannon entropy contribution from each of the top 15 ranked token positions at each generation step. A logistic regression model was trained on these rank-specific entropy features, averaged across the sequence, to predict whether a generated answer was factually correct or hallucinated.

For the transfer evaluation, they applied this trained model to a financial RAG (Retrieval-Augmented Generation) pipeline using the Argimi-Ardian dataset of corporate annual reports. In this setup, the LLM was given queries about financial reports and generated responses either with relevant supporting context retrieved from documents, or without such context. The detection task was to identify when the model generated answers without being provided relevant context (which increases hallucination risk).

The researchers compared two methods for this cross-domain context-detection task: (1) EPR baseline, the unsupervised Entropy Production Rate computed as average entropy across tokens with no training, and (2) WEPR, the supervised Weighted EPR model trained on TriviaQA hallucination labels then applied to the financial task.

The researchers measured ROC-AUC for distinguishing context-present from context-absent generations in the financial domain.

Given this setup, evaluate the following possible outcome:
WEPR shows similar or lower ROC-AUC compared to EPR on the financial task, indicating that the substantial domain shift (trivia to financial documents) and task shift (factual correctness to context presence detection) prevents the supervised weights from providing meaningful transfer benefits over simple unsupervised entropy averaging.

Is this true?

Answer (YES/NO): NO